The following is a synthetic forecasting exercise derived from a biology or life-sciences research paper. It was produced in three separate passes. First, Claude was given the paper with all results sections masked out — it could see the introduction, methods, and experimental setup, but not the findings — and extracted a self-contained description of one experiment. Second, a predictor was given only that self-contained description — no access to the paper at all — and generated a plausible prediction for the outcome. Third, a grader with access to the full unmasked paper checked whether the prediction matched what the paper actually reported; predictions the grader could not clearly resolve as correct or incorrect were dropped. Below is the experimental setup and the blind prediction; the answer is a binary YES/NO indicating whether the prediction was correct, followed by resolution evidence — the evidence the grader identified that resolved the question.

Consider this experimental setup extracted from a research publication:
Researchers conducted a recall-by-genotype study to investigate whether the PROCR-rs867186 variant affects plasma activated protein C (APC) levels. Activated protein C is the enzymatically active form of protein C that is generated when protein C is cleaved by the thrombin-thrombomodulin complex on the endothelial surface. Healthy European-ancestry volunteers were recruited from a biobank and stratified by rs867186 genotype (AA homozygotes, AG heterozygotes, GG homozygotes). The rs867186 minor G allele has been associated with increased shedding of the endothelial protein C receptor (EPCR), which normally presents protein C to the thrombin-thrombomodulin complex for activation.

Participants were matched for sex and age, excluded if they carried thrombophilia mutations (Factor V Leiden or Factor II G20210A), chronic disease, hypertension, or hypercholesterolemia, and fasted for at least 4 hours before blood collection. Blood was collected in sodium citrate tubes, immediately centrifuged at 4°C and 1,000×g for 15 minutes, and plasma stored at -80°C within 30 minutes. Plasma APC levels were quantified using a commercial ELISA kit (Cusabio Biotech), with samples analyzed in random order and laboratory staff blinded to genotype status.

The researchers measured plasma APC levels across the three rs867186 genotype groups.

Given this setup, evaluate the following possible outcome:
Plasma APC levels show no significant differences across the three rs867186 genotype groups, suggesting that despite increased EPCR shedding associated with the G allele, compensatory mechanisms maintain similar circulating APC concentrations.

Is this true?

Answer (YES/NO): YES